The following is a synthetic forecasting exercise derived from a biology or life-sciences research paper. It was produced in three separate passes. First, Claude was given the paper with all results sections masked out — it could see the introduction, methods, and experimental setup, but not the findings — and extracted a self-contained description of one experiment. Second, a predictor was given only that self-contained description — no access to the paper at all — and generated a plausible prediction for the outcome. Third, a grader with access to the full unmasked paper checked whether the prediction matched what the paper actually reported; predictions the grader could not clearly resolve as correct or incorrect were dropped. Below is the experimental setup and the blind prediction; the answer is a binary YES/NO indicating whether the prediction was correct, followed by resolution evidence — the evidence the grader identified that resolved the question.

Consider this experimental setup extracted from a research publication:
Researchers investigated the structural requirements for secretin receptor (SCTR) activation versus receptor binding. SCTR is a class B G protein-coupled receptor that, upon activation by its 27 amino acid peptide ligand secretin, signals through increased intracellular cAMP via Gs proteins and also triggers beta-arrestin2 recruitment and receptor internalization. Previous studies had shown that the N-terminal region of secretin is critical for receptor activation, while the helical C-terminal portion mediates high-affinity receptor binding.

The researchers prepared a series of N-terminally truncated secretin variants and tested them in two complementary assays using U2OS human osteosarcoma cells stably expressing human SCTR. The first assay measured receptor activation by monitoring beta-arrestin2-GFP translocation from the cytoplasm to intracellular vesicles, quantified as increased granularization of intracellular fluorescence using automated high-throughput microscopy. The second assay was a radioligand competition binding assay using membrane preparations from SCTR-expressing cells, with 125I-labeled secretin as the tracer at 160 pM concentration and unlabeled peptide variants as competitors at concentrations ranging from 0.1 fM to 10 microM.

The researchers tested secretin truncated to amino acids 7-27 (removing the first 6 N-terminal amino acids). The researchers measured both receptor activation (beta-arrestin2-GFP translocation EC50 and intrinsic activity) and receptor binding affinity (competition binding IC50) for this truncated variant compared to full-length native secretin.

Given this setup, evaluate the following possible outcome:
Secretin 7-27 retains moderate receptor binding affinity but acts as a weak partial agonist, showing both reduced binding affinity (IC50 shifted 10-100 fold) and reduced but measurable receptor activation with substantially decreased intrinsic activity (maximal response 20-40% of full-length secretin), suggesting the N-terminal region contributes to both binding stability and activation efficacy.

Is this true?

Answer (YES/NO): NO